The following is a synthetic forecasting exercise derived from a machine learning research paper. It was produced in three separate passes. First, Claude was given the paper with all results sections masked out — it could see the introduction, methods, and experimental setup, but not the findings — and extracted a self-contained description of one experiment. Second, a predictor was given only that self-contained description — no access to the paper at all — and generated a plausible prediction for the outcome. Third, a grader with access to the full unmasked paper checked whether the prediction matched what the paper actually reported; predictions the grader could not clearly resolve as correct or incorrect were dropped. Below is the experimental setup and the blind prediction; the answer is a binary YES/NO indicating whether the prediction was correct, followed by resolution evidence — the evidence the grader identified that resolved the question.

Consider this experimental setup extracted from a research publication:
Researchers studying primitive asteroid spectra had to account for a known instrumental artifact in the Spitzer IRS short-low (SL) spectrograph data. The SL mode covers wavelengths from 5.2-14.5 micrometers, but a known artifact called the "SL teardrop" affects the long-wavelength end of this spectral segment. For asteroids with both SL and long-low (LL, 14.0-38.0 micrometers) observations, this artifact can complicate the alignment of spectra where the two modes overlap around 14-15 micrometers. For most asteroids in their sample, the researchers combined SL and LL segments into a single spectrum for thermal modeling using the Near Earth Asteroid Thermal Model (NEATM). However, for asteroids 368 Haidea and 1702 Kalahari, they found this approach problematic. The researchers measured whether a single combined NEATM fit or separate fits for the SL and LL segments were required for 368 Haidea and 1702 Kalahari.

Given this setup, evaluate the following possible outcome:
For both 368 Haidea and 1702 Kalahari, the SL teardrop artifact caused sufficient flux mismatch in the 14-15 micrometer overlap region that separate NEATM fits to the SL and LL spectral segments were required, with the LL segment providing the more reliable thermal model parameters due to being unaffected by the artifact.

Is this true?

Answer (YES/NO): NO